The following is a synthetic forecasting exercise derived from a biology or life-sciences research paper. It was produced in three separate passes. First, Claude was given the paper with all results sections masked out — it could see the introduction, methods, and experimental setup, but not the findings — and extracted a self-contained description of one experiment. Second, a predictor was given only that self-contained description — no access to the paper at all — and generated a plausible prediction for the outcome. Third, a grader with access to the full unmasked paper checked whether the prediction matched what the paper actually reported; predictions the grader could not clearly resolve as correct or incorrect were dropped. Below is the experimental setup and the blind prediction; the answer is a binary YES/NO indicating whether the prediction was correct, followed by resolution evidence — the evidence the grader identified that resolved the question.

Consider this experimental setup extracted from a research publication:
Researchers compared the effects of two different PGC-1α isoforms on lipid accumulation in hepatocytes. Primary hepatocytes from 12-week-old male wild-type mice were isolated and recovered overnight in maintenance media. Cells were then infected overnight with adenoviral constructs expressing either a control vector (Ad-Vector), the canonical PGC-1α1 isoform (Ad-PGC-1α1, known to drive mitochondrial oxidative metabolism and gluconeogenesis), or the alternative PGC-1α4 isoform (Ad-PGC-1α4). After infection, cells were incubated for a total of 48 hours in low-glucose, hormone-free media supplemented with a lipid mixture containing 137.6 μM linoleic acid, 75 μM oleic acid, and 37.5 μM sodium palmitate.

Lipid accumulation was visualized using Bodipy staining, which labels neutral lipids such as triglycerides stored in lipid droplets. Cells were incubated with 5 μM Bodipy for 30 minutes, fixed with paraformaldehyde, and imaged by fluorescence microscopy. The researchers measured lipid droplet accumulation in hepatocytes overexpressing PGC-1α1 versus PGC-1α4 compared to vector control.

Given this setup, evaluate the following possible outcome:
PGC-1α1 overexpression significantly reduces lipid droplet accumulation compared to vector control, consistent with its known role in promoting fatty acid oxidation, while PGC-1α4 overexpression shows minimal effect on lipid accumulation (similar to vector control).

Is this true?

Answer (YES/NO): YES